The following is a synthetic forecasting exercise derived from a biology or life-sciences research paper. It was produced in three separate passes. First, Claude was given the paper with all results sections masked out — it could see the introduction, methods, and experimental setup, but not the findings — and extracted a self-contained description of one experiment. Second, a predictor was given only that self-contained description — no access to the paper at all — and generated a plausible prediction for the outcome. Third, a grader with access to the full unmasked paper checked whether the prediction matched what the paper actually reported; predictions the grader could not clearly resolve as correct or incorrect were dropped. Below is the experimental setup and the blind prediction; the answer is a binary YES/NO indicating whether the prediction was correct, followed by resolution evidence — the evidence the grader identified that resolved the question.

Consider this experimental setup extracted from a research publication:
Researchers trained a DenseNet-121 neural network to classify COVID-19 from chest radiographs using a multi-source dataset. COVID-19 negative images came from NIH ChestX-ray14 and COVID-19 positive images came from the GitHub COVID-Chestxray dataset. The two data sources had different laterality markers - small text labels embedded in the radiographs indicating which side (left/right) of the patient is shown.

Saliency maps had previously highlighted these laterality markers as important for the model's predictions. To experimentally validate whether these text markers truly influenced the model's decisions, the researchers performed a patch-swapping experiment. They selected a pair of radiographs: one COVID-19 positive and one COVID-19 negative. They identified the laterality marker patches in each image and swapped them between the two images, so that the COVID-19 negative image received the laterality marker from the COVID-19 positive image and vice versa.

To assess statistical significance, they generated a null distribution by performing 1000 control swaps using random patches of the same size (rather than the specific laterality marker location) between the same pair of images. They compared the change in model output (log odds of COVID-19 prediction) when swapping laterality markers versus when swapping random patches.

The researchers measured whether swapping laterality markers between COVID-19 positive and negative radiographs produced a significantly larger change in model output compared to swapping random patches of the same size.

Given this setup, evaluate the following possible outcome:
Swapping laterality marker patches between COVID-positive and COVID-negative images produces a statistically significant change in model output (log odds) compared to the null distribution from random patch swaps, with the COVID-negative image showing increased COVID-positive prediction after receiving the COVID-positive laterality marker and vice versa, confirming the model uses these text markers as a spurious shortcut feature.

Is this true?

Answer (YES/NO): YES